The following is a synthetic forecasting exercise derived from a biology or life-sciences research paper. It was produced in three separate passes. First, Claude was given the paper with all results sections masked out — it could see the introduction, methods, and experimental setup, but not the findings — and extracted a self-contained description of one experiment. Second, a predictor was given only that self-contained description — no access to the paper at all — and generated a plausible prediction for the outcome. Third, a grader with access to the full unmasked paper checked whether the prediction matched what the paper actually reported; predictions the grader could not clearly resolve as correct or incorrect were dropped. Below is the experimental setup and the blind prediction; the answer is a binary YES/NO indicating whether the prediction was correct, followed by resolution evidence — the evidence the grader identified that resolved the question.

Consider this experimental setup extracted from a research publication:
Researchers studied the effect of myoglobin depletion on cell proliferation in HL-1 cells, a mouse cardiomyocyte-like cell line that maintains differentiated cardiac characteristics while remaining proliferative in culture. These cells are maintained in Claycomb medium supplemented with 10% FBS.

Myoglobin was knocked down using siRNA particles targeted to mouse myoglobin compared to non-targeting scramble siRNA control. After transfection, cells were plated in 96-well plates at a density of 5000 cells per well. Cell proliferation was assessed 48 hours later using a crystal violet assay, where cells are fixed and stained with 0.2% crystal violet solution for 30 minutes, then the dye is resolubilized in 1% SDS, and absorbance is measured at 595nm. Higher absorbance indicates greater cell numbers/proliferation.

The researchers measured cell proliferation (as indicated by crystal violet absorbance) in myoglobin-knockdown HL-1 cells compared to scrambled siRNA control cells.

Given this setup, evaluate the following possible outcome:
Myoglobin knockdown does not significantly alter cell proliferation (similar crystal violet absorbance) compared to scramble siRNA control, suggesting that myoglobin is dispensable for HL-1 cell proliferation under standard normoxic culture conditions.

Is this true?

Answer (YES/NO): NO